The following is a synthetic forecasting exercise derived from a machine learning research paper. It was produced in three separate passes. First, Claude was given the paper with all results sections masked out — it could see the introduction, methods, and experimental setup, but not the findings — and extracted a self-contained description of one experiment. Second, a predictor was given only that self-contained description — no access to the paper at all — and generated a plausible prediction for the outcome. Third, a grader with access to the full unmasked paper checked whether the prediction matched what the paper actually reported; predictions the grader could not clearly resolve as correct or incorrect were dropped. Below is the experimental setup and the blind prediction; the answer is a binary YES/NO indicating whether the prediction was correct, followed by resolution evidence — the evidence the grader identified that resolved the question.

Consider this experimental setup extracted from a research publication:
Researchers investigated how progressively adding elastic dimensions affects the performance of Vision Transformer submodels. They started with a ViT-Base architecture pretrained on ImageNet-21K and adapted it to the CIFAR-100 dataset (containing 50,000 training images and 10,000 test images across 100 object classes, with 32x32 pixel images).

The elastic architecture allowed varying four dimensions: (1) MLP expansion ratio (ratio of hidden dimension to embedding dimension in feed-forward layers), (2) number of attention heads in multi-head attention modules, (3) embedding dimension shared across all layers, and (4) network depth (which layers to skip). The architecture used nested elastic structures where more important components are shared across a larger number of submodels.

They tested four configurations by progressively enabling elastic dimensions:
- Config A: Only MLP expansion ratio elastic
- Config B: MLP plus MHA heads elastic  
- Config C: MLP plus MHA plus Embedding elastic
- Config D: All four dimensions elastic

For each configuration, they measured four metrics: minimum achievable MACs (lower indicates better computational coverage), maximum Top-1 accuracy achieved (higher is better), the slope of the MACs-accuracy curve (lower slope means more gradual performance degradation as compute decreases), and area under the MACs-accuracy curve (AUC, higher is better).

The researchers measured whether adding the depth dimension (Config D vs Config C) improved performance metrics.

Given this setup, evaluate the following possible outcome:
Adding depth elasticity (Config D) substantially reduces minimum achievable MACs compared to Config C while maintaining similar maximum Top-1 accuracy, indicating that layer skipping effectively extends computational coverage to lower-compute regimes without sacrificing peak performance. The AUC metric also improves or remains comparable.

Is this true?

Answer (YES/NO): YES